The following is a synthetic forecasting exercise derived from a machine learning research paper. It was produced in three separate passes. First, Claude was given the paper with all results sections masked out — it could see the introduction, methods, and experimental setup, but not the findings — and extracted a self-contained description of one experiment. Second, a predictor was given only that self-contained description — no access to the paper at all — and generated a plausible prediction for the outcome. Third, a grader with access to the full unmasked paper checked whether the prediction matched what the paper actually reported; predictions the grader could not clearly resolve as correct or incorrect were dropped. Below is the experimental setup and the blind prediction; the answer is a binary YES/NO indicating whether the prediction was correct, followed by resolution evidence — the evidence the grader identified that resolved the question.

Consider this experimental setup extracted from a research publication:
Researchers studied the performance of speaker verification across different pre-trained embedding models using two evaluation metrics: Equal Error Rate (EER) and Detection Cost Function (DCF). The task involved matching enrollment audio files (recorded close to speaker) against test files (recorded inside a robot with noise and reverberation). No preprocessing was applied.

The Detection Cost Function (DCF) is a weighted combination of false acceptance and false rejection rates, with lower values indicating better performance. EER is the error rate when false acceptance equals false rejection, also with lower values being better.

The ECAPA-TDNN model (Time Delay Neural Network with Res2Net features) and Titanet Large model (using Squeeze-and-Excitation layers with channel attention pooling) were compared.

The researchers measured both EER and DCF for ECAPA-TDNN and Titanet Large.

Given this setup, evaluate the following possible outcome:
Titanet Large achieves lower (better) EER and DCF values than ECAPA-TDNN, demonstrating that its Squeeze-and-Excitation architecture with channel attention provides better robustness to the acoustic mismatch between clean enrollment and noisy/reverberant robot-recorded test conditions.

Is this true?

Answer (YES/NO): NO